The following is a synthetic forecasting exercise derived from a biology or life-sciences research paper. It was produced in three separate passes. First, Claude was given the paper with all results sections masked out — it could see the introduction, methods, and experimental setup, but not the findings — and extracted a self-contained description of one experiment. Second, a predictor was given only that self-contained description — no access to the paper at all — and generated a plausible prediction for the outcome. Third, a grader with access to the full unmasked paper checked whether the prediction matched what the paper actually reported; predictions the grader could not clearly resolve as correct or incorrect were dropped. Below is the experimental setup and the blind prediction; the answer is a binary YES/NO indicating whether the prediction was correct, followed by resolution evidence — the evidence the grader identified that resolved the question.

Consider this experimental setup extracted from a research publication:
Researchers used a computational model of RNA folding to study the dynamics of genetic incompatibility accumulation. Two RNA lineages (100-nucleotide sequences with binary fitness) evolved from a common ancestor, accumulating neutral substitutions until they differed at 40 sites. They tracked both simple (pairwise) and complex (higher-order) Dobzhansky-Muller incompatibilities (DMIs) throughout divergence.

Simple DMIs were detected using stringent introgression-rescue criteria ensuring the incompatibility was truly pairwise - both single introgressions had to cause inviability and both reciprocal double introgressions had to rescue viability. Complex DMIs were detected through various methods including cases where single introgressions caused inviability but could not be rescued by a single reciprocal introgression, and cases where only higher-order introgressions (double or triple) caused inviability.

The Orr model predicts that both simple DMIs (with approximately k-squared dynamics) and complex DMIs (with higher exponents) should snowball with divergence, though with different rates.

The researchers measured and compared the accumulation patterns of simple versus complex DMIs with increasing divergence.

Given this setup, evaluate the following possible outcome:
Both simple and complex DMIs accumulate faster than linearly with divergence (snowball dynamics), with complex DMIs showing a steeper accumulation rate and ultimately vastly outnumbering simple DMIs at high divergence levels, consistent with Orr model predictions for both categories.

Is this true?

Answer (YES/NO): NO